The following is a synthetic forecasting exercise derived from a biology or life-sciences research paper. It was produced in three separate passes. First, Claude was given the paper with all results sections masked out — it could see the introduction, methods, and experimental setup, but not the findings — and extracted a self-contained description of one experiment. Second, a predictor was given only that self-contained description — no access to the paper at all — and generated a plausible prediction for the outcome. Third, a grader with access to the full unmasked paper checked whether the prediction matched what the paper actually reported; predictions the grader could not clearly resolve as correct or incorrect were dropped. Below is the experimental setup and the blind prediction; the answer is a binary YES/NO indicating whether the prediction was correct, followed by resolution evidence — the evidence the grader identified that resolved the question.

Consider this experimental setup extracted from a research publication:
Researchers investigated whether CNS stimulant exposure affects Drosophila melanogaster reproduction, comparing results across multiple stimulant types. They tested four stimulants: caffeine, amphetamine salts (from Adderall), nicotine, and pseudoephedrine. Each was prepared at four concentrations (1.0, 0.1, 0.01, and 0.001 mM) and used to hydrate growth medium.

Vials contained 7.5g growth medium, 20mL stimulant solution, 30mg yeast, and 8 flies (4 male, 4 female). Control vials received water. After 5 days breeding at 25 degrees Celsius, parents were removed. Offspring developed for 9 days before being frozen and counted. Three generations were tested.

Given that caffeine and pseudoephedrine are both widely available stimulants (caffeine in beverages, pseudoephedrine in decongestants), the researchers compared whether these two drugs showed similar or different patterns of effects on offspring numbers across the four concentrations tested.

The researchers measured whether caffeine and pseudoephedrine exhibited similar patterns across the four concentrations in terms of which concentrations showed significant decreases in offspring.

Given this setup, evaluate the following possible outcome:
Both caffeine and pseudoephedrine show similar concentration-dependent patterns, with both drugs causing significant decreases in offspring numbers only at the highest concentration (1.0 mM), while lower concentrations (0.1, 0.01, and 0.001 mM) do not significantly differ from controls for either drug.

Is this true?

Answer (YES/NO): NO